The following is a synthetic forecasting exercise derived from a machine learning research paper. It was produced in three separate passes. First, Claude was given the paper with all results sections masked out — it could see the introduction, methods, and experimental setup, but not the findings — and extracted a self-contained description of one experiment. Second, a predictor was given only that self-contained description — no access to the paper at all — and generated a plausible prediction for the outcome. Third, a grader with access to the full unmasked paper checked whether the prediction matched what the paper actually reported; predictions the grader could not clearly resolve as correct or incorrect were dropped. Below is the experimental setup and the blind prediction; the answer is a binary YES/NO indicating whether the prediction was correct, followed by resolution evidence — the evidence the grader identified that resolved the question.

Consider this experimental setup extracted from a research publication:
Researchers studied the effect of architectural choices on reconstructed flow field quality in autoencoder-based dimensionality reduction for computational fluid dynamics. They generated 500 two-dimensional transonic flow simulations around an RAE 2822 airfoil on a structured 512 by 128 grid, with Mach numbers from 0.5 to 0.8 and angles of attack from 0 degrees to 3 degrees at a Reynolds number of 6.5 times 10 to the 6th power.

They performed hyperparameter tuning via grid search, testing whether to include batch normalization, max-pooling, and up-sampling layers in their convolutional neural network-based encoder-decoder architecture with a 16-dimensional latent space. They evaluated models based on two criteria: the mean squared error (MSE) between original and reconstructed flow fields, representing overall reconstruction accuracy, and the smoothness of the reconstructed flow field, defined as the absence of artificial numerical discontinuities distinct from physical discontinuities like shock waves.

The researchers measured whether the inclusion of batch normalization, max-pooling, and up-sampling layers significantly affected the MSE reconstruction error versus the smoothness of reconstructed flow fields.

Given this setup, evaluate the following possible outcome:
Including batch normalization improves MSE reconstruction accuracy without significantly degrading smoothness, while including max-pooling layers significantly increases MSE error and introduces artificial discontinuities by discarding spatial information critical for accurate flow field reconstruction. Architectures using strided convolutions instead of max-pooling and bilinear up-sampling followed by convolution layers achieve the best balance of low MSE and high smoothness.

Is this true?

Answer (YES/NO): NO